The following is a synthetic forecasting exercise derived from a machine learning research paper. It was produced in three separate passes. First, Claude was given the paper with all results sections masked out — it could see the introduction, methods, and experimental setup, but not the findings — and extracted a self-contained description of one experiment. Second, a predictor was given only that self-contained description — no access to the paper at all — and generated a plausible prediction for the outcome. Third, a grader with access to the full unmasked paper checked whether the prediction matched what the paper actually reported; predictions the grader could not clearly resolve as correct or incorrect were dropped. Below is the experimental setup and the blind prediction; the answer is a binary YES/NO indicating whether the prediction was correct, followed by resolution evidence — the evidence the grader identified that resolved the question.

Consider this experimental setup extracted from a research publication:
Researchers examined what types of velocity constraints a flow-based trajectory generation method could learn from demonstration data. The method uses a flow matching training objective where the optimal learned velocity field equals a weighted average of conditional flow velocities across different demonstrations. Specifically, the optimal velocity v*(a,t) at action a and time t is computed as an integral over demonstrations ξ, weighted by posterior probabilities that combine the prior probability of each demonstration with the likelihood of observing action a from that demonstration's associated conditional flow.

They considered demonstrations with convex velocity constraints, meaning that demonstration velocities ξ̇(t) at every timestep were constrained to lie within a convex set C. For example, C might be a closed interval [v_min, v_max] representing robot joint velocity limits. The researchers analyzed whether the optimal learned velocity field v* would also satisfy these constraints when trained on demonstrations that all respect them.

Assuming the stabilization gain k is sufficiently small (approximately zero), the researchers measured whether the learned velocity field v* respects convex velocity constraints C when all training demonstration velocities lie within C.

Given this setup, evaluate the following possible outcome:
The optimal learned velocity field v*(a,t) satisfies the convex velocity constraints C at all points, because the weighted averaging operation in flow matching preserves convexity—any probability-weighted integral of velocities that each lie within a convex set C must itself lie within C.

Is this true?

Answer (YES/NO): YES